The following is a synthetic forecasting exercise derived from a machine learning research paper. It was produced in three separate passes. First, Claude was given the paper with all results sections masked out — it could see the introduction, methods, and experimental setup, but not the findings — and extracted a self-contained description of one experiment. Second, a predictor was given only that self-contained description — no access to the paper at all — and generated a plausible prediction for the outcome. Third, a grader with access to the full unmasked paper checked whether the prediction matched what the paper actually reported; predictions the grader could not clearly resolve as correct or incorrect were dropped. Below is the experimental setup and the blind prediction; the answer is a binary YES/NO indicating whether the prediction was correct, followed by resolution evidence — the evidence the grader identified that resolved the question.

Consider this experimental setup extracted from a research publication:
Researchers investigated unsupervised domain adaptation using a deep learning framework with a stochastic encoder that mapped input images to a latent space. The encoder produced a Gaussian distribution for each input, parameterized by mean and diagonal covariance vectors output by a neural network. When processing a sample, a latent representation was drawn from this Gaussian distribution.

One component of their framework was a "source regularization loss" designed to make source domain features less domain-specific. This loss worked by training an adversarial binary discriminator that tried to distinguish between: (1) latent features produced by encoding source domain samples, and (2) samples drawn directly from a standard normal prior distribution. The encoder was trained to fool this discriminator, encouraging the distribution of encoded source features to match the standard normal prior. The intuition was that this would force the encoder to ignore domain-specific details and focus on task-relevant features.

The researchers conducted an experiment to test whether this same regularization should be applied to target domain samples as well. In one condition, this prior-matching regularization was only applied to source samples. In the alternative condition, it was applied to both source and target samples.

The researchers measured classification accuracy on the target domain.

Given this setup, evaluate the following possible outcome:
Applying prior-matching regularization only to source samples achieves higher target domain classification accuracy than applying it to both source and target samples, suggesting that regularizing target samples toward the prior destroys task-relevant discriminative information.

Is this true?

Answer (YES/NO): YES